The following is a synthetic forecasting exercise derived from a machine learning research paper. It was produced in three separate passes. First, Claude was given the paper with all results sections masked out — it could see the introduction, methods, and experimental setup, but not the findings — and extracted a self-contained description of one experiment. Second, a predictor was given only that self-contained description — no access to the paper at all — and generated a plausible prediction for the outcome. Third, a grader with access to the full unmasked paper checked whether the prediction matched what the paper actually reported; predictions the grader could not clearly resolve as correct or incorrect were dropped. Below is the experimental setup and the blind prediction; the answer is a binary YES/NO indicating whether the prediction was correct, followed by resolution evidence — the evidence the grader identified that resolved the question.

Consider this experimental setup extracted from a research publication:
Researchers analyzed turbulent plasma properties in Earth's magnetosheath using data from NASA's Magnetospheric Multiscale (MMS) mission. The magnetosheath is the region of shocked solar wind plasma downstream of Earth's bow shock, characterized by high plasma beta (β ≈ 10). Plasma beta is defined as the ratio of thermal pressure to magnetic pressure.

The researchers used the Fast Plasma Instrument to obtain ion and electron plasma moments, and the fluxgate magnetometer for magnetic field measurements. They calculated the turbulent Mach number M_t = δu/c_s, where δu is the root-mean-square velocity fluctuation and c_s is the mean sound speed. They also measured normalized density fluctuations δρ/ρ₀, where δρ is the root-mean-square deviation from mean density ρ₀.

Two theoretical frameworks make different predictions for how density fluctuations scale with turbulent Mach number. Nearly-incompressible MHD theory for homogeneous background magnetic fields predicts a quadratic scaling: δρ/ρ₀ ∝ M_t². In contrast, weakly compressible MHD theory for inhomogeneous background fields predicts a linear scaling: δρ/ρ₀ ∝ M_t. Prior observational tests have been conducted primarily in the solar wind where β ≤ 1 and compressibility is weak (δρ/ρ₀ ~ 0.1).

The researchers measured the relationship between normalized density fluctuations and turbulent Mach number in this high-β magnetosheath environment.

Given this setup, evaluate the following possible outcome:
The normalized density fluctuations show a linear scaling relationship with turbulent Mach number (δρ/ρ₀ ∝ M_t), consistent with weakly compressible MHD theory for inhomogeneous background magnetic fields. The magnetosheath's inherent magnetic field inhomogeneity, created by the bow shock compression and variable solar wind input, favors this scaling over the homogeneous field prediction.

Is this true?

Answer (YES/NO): YES